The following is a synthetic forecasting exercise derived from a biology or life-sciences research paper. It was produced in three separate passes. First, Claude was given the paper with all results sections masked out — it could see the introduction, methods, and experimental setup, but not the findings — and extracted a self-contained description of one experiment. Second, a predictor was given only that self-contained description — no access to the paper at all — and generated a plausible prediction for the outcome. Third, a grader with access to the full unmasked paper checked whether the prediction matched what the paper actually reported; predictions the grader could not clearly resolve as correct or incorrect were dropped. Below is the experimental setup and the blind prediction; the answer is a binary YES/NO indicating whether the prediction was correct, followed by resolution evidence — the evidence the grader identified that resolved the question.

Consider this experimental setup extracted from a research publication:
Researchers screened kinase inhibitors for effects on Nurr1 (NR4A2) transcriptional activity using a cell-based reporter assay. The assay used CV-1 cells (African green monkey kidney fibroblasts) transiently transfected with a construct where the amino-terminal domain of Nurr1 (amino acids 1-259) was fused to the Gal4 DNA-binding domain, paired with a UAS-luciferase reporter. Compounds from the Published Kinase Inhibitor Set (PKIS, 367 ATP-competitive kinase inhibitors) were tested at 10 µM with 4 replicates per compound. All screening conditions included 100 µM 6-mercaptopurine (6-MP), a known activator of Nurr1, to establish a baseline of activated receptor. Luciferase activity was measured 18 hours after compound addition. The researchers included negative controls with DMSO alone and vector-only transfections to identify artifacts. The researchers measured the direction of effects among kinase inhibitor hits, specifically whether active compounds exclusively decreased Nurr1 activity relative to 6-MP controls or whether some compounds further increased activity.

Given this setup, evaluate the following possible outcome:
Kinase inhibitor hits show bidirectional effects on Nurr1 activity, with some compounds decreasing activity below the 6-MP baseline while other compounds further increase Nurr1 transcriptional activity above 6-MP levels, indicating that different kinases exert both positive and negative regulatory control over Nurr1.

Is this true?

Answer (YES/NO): YES